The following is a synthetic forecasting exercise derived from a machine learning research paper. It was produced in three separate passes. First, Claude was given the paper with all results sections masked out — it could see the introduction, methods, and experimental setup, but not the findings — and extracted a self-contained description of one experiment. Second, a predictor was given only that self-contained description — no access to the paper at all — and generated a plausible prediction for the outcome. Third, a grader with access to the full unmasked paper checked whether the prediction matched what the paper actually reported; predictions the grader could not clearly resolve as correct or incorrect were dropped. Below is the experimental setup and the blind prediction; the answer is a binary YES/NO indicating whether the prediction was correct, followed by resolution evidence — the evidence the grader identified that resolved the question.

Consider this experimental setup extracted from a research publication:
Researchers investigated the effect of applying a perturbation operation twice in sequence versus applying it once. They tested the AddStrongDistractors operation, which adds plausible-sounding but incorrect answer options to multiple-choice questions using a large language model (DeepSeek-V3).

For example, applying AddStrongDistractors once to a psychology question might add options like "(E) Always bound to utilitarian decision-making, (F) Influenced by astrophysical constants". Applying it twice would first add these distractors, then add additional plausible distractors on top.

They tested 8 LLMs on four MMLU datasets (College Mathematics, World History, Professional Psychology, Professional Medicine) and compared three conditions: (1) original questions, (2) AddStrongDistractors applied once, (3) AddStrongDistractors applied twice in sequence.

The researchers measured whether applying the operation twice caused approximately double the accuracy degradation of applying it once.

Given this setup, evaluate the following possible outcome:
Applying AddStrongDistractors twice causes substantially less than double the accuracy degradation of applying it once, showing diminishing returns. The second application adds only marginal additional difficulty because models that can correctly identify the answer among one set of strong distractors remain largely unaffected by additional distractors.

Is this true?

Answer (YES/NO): YES